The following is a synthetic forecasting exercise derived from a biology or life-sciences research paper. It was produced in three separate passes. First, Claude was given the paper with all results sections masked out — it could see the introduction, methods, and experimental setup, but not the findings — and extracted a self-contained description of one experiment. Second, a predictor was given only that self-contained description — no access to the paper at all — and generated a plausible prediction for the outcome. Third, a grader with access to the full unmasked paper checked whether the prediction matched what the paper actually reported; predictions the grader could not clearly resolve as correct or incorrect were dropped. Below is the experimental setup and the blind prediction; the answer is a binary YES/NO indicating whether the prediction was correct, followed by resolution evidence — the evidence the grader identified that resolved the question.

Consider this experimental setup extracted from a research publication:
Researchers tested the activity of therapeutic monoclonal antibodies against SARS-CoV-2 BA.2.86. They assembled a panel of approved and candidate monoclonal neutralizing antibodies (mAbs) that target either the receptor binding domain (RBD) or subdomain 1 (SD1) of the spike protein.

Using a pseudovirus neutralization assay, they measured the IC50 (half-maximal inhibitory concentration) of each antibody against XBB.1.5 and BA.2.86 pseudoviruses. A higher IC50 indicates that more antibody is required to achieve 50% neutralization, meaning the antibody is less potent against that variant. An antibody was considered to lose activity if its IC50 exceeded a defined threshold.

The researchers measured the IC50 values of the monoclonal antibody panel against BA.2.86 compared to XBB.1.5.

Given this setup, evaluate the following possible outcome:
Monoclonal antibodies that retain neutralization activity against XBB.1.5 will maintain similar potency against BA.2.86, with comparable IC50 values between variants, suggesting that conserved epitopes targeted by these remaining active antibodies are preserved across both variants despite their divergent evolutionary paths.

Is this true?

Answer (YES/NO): NO